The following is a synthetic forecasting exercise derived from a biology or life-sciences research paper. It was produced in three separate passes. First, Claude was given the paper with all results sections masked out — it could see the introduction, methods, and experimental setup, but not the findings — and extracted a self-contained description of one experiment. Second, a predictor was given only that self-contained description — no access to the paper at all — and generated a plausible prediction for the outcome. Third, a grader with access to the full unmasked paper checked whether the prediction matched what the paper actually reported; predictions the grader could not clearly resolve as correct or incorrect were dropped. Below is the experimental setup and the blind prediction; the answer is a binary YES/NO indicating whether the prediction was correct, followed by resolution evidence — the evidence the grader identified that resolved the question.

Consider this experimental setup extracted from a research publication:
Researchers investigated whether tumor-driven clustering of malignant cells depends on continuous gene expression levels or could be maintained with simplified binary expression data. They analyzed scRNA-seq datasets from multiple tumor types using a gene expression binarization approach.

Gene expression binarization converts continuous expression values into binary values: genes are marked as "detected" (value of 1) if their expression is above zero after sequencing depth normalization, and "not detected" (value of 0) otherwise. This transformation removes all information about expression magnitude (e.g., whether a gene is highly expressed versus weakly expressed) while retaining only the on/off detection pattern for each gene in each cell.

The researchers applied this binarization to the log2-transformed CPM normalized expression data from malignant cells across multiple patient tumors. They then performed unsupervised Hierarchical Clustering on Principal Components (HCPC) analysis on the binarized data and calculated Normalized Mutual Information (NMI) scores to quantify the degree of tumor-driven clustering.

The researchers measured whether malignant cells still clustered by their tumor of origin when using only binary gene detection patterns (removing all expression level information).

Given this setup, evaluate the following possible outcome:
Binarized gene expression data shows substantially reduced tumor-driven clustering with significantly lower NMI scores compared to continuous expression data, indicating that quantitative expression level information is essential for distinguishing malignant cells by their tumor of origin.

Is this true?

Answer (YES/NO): NO